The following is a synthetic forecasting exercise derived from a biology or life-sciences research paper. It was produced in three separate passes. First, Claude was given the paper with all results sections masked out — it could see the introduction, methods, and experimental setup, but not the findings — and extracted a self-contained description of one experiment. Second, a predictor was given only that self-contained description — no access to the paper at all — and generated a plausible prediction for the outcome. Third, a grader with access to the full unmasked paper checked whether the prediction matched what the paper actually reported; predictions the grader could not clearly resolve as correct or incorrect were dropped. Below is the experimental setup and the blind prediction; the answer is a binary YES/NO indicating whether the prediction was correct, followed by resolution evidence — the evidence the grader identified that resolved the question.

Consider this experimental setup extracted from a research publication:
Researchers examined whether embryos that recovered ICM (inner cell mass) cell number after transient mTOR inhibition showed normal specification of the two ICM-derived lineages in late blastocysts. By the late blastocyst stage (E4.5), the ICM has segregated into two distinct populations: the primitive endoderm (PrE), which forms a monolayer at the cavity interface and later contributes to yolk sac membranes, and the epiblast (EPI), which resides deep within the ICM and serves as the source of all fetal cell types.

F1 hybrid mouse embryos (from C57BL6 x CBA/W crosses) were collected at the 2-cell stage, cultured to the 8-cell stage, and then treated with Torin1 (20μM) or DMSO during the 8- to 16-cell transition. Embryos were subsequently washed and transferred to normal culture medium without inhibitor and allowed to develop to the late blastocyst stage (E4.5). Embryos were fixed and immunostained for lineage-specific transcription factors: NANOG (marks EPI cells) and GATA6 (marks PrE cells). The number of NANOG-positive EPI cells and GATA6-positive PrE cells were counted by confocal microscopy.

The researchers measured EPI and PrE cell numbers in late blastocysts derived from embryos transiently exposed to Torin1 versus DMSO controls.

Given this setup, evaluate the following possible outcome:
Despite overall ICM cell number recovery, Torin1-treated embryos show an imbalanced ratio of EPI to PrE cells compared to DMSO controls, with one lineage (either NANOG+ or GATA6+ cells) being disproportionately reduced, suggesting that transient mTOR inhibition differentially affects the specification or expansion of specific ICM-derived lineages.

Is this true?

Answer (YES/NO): YES